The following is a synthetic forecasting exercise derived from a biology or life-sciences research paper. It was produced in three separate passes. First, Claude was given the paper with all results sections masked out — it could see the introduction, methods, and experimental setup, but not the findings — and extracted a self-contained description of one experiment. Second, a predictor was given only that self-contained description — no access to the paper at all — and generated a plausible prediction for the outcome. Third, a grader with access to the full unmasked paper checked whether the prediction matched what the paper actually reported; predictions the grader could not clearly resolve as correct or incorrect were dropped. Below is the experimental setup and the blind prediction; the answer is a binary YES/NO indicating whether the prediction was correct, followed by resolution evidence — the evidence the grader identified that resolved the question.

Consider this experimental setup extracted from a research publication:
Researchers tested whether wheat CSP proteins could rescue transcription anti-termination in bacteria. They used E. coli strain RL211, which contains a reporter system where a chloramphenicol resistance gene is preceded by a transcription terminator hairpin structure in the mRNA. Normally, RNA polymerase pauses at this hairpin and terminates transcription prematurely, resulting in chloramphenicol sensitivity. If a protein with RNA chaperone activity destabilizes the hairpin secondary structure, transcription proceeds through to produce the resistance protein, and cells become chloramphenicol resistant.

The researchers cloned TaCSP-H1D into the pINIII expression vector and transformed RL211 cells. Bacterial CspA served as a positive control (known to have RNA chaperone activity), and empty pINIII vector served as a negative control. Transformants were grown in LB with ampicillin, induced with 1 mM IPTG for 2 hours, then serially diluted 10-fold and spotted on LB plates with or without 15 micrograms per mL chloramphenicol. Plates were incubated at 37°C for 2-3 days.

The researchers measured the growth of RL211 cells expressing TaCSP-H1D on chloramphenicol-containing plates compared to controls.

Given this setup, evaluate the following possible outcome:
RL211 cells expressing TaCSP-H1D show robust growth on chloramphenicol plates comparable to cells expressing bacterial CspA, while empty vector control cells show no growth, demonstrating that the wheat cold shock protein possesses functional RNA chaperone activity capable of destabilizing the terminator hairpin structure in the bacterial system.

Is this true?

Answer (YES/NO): YES